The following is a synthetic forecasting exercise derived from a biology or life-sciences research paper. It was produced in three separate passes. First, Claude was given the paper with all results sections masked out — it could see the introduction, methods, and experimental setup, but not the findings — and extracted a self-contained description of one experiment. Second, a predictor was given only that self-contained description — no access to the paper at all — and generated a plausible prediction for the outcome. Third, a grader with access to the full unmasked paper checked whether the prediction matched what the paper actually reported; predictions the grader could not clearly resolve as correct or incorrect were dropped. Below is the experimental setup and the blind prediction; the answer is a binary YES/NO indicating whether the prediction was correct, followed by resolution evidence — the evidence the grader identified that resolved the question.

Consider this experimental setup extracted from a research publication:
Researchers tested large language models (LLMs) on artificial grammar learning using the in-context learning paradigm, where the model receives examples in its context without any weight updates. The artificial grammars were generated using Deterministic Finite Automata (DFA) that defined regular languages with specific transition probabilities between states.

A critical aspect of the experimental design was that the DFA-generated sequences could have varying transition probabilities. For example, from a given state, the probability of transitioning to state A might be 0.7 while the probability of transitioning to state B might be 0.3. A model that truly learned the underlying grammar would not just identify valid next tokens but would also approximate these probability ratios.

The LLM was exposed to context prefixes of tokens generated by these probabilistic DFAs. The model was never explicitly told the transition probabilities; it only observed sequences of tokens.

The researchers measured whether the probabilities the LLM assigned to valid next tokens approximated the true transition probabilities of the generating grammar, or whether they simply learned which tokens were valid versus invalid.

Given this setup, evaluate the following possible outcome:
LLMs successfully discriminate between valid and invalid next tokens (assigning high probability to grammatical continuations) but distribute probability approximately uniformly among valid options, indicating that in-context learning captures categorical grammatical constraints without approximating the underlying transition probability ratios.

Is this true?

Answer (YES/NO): NO